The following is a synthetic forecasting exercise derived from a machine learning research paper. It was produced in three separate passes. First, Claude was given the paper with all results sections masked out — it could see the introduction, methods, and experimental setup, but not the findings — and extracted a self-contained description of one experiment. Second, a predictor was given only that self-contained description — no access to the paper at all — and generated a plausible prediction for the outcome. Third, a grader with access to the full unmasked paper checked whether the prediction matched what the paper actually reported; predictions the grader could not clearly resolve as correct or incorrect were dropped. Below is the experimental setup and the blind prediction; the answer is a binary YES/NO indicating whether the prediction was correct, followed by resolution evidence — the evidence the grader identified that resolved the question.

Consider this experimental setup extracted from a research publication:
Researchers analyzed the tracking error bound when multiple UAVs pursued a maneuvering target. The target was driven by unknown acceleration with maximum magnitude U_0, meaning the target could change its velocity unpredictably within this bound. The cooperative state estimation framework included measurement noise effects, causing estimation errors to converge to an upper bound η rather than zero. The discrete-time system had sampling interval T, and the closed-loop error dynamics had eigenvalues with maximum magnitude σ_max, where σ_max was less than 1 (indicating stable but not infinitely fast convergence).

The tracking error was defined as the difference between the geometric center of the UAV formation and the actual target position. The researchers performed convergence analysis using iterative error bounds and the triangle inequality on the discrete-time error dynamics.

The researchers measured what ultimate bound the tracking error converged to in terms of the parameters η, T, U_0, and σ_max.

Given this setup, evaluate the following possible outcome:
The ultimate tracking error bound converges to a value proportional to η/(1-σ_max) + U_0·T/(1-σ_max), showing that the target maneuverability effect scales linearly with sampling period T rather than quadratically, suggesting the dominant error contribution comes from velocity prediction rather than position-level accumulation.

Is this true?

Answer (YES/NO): YES